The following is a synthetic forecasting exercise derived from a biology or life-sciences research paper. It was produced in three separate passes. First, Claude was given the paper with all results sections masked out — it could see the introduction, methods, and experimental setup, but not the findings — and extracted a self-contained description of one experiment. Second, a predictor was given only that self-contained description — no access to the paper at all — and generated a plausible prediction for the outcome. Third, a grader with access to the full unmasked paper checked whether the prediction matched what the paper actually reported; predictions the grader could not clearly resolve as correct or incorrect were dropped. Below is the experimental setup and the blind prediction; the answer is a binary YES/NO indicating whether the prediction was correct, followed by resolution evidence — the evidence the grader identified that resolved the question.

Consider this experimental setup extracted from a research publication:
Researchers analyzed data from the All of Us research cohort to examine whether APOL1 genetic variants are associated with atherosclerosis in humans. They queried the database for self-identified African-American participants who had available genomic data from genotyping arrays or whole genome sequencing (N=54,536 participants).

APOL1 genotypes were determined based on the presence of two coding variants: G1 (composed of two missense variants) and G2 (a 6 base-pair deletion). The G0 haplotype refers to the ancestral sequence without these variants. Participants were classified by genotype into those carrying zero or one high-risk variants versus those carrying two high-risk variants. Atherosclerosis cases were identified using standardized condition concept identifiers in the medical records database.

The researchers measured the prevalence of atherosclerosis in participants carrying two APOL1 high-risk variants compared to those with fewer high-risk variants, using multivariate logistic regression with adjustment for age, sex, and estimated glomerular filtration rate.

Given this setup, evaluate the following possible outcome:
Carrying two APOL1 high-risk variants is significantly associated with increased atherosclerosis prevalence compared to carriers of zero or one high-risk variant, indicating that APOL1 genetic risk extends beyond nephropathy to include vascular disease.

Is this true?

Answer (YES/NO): NO